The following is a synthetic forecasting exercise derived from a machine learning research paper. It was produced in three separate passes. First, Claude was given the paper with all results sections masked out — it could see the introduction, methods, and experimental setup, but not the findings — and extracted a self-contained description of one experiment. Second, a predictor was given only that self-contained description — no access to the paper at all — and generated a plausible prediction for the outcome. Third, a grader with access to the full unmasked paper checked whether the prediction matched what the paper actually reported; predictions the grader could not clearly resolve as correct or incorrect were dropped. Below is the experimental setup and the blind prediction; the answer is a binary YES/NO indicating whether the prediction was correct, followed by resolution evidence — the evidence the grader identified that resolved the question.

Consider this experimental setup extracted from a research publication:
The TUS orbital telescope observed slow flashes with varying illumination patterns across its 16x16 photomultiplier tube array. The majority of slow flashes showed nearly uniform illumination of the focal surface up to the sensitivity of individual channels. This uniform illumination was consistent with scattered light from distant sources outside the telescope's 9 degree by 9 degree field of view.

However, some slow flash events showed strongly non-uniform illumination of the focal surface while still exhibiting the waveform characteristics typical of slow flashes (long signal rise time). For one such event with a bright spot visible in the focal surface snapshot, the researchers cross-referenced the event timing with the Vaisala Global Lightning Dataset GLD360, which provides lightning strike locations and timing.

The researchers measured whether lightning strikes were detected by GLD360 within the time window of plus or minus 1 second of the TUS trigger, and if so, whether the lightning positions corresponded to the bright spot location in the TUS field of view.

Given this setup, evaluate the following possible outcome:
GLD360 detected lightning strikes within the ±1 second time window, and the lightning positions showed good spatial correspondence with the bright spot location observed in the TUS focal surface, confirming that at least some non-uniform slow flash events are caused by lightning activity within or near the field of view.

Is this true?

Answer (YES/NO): YES